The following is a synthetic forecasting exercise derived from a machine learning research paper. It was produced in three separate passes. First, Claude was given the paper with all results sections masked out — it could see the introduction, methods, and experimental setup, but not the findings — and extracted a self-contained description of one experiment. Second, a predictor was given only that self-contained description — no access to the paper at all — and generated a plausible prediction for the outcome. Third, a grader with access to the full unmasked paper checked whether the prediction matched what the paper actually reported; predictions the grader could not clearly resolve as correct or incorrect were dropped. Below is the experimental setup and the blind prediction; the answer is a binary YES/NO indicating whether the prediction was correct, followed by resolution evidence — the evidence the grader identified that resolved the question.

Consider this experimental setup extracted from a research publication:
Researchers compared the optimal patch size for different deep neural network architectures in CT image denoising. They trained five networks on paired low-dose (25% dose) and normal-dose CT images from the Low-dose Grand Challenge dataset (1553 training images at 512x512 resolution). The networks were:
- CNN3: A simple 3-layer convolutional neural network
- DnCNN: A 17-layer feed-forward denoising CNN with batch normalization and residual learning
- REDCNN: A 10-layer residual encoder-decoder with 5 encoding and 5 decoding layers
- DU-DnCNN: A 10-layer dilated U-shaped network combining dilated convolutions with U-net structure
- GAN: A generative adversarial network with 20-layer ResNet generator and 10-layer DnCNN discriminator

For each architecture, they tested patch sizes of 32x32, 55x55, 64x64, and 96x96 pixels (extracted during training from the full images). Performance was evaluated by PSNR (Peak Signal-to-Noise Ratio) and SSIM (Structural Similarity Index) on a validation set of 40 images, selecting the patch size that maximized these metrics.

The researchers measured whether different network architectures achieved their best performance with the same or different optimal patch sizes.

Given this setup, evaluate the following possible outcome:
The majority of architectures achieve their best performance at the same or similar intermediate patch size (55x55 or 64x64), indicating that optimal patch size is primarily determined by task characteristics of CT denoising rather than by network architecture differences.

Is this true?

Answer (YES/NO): YES